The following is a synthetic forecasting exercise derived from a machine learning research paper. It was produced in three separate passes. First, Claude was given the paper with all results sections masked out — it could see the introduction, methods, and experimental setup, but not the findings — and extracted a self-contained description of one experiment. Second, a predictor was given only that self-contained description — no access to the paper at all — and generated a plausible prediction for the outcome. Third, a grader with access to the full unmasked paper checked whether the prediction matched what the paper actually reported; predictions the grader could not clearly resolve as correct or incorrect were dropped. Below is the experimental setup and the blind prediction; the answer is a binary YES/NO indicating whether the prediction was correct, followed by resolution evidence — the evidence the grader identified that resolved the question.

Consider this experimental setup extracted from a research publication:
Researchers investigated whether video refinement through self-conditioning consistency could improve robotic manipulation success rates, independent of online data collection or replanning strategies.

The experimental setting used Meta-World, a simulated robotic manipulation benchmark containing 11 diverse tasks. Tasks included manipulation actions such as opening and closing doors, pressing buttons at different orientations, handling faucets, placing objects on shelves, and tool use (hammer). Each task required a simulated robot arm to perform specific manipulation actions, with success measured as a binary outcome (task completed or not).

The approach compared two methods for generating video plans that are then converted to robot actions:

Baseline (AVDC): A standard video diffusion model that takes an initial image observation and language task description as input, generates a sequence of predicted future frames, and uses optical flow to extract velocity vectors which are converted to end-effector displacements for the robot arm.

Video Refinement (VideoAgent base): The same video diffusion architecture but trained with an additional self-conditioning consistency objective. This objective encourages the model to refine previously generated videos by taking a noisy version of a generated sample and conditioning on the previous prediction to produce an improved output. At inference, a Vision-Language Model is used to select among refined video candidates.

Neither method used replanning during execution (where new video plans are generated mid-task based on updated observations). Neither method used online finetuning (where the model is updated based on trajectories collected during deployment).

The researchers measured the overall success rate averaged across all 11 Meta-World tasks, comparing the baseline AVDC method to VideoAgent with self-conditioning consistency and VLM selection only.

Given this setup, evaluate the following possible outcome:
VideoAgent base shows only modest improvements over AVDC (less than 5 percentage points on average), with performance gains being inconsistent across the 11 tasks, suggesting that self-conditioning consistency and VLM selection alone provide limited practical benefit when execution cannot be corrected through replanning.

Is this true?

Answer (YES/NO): YES